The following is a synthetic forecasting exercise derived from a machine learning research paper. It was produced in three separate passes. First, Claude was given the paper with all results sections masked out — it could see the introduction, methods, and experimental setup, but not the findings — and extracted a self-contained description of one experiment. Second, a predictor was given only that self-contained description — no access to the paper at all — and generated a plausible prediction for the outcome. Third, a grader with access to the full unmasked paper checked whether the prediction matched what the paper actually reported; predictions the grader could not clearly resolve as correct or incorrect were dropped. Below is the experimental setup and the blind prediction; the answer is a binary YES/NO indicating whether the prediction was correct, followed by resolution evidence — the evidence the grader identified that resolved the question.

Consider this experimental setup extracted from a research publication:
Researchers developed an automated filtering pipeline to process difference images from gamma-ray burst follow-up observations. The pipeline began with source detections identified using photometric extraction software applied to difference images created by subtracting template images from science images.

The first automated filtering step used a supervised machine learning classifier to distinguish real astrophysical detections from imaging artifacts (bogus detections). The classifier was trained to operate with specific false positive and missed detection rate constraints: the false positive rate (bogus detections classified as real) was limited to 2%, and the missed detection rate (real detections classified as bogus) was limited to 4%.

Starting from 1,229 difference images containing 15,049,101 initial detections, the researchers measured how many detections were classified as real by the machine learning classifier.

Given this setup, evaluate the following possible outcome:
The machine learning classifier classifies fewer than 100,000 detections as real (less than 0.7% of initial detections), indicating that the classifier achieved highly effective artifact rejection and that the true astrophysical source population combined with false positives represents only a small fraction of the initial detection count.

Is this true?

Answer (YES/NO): YES